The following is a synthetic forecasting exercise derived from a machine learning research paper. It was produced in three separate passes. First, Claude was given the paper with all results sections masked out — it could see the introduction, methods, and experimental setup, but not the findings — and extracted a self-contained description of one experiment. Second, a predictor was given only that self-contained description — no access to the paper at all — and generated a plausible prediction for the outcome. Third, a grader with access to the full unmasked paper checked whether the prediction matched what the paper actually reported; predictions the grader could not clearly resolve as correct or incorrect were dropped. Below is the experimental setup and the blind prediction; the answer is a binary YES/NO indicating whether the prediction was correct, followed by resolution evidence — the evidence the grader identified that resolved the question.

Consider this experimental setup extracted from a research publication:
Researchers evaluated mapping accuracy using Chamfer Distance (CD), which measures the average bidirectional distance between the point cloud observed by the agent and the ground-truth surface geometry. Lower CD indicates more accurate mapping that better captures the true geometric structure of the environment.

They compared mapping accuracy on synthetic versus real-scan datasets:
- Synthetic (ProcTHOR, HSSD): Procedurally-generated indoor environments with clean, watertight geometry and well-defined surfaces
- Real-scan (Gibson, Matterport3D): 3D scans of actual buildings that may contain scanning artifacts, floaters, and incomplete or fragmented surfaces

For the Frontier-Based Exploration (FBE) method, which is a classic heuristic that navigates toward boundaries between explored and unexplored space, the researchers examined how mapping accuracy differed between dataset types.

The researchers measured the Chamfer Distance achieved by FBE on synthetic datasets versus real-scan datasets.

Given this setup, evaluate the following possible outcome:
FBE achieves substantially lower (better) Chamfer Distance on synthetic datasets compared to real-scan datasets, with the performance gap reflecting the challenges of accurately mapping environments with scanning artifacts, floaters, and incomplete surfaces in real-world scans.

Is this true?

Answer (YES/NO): YES